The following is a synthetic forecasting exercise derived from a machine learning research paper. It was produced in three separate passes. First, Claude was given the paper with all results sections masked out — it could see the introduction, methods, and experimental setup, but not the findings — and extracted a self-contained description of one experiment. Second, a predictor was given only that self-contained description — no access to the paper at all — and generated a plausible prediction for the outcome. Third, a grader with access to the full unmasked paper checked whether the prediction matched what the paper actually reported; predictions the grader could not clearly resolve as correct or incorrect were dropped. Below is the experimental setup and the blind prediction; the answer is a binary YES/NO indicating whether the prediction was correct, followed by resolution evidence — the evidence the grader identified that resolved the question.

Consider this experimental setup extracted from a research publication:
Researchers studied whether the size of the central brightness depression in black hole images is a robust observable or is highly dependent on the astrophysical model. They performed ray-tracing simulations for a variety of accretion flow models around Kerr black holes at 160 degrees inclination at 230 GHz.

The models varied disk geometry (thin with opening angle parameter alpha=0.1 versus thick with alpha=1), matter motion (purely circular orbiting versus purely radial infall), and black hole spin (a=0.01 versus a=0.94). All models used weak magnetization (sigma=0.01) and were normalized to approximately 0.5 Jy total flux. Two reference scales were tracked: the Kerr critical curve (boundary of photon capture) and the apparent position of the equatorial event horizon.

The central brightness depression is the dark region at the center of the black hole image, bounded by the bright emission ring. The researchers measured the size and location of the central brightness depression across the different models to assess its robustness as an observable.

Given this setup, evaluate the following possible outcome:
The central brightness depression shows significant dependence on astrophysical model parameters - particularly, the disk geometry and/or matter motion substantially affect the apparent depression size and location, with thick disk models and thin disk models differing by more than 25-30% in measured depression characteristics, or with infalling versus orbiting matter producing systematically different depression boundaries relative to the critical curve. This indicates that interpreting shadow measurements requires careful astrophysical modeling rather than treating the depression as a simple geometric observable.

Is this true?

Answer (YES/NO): YES